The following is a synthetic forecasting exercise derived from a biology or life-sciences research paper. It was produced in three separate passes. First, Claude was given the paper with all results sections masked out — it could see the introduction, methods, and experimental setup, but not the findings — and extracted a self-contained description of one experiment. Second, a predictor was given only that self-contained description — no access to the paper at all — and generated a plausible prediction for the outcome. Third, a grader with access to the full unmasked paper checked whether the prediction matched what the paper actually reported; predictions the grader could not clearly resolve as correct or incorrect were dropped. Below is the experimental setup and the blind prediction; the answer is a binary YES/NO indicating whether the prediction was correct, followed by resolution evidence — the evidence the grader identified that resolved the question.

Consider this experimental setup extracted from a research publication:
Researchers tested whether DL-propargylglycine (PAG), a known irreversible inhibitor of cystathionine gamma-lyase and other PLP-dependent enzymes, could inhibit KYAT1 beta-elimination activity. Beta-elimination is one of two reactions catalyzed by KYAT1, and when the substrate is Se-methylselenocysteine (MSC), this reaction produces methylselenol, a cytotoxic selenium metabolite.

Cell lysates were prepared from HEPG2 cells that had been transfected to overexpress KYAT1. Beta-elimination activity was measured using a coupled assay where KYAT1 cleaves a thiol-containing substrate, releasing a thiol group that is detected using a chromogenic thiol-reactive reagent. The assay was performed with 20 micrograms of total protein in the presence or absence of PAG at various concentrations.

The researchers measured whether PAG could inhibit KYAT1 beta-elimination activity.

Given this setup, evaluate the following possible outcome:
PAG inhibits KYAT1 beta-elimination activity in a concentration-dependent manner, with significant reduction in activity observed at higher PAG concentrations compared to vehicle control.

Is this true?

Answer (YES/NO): NO